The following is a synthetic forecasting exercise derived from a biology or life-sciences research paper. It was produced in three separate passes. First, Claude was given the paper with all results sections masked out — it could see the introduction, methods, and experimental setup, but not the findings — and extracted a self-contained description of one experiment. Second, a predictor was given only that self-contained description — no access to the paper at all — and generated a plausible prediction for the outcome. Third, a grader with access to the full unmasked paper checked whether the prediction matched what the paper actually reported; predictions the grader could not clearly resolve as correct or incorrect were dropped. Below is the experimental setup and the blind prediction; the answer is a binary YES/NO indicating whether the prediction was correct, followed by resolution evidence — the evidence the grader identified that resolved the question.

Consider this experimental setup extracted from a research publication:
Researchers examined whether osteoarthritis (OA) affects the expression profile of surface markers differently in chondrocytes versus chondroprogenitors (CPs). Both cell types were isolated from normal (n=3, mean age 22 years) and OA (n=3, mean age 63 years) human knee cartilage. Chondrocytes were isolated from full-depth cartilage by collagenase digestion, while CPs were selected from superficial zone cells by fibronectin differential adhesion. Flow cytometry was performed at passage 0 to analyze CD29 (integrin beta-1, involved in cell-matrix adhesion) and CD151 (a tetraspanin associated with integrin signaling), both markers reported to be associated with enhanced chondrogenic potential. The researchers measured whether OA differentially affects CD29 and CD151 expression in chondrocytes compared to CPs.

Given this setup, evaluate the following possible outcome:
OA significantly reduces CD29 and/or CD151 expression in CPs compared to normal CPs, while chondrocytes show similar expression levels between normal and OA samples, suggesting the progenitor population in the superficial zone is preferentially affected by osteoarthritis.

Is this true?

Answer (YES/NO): NO